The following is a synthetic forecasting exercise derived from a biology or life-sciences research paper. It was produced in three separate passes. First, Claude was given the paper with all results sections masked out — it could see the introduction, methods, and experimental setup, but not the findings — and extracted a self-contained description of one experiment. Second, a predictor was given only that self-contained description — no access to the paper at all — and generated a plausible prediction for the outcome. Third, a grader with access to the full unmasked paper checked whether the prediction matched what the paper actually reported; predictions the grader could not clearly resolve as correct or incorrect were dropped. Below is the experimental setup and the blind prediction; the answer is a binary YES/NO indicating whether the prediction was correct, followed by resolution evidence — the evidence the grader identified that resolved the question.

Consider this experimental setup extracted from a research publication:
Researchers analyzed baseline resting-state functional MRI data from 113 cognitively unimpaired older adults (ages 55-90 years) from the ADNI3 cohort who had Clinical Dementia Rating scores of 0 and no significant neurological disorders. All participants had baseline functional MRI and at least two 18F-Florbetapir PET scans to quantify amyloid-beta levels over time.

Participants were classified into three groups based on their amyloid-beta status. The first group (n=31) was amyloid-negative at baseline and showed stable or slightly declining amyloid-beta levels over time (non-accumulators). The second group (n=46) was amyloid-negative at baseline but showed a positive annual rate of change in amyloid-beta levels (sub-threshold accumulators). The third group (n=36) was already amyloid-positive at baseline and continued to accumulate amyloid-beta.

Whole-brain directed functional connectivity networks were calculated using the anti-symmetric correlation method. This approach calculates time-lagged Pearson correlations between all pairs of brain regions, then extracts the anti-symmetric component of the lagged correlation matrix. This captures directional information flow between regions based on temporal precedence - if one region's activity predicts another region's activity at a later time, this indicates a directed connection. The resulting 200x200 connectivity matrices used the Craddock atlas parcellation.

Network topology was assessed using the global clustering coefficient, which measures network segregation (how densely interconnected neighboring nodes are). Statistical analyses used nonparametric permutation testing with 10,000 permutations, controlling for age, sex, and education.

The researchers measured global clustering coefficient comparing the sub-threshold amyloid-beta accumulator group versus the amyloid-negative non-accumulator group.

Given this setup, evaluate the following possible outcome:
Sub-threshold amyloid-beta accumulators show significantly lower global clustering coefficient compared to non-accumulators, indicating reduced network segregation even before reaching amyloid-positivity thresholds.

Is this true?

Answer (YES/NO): YES